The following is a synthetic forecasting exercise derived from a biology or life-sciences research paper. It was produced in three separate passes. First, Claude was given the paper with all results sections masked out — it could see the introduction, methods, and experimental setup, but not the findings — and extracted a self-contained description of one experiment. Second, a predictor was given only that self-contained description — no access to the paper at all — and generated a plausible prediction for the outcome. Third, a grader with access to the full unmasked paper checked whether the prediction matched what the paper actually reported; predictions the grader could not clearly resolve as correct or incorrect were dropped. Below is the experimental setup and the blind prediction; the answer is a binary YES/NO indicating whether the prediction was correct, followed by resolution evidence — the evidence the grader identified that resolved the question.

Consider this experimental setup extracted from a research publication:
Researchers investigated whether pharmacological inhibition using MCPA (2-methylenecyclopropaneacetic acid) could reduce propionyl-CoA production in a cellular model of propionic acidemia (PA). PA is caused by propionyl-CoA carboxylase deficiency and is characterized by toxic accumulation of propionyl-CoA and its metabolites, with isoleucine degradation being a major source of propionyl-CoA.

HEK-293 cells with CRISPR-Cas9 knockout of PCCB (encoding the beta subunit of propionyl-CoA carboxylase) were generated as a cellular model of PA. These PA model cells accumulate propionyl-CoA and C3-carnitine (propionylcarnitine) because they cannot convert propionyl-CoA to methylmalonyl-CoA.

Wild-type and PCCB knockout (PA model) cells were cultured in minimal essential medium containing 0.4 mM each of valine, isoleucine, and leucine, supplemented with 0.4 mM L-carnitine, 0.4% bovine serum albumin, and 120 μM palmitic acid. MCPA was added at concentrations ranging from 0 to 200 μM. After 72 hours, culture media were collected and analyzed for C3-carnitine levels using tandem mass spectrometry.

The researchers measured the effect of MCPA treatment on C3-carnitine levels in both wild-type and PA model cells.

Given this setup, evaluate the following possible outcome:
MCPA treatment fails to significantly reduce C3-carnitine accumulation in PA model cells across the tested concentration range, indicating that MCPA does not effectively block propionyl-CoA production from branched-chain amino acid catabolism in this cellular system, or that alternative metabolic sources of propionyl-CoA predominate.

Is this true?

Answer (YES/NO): NO